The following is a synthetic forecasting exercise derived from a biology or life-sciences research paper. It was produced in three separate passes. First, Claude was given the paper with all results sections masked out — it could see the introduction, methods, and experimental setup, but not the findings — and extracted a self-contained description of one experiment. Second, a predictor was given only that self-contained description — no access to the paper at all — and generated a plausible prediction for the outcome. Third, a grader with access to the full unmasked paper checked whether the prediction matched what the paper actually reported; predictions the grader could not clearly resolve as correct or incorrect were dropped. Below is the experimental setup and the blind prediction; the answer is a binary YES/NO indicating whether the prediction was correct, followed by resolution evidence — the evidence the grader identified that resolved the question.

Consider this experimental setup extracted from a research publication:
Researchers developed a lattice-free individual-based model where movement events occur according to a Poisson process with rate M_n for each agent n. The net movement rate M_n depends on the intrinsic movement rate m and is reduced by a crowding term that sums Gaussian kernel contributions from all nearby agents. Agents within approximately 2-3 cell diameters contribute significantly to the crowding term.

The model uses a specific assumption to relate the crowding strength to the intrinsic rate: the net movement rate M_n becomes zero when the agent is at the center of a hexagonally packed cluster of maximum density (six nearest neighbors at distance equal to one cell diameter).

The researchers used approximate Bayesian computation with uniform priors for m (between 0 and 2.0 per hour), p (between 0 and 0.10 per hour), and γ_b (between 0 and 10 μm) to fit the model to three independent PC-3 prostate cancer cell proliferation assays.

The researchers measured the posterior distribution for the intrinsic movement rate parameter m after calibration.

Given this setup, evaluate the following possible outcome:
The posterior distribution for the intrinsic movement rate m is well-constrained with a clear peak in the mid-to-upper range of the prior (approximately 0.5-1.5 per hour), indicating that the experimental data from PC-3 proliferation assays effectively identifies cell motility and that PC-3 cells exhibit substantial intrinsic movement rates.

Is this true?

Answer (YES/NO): YES